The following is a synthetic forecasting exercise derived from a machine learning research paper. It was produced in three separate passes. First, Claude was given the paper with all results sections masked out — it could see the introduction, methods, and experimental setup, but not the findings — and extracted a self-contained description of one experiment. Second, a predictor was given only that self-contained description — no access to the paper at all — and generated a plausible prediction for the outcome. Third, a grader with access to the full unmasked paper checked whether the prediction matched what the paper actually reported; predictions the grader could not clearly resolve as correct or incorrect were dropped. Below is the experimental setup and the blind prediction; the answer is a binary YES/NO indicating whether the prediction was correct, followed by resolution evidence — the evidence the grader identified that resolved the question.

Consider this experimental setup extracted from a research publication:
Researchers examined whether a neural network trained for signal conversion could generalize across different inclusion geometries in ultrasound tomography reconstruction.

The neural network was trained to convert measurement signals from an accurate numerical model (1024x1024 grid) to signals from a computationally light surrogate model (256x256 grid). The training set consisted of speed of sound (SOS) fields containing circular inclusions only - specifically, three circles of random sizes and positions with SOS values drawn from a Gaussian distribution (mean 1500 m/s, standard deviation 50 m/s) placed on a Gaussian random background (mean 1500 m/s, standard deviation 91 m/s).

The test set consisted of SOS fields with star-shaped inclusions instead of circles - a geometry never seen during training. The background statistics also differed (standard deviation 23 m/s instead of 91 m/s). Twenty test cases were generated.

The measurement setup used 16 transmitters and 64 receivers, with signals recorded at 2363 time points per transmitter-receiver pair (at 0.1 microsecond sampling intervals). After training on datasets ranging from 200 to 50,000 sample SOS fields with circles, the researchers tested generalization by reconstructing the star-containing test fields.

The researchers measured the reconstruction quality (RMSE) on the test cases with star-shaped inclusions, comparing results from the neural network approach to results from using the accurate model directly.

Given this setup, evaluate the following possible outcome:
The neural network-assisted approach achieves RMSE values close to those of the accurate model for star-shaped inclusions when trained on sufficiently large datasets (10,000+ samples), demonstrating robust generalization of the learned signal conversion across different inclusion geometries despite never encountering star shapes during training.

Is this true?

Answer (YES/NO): NO